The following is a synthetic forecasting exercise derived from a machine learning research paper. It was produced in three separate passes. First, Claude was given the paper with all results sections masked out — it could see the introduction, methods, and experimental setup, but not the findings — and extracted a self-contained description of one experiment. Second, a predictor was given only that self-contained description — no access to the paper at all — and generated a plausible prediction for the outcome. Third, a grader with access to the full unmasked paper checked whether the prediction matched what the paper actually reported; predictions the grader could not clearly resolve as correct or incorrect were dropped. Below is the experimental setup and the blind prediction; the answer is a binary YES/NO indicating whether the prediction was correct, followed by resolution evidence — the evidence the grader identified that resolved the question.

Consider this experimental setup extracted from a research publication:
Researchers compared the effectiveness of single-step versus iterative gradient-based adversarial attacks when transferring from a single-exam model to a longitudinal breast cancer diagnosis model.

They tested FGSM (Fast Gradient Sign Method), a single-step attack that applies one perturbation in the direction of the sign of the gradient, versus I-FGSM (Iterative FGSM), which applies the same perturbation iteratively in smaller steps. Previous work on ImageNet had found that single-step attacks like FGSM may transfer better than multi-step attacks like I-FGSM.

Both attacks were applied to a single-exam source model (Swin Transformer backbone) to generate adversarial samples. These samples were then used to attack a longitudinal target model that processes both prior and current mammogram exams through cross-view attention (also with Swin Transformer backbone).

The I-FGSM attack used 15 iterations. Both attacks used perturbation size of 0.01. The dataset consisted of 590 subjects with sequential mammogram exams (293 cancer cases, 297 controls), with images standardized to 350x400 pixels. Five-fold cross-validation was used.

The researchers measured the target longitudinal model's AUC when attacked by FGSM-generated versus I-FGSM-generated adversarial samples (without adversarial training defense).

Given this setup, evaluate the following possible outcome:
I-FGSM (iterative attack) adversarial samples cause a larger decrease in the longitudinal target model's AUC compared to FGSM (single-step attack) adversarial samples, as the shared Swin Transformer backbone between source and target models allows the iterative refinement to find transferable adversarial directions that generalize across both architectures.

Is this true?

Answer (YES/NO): YES